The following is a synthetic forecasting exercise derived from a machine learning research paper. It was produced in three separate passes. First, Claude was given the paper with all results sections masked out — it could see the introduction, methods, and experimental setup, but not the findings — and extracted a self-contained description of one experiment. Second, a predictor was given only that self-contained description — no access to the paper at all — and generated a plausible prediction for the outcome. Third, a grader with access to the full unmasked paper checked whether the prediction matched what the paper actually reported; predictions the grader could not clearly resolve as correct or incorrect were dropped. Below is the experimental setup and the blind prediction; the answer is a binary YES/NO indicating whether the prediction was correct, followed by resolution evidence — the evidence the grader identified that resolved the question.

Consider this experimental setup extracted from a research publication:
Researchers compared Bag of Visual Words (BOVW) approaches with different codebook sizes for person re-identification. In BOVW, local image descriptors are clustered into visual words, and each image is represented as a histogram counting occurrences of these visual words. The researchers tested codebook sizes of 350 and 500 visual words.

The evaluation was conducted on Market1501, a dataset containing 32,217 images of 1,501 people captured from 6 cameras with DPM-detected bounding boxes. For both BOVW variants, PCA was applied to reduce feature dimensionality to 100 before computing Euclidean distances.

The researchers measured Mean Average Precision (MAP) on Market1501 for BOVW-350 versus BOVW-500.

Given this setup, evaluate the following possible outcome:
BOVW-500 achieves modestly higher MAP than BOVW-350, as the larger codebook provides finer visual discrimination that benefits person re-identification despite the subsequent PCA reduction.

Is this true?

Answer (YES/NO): NO